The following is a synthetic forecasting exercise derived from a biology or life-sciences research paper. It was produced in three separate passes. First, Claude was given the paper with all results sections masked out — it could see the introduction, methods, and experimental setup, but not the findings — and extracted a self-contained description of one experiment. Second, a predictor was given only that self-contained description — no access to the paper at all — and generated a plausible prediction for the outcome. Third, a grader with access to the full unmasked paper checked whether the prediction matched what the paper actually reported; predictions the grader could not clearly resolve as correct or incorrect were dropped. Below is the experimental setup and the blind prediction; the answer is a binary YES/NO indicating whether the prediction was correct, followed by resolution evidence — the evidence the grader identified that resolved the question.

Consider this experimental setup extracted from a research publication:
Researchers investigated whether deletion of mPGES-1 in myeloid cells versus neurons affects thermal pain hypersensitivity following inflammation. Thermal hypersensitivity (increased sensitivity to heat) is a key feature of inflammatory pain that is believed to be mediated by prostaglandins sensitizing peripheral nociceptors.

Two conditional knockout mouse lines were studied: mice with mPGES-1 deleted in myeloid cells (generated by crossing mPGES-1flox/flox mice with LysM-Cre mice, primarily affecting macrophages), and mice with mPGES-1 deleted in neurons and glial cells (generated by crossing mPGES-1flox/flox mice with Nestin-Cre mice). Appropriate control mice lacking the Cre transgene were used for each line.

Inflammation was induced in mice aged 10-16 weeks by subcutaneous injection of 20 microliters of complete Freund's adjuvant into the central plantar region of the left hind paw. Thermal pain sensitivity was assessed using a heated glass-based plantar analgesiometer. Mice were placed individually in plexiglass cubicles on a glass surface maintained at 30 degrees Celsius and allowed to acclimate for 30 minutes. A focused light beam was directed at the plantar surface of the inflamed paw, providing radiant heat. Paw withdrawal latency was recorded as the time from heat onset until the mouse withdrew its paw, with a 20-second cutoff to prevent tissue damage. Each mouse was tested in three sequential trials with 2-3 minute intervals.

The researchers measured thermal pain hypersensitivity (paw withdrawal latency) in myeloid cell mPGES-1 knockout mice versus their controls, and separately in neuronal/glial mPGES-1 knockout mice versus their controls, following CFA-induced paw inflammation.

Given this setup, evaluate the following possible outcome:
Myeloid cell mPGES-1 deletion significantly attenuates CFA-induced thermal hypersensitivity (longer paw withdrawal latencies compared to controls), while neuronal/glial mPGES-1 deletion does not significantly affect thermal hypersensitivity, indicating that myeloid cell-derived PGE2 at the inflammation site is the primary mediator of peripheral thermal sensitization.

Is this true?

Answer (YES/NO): YES